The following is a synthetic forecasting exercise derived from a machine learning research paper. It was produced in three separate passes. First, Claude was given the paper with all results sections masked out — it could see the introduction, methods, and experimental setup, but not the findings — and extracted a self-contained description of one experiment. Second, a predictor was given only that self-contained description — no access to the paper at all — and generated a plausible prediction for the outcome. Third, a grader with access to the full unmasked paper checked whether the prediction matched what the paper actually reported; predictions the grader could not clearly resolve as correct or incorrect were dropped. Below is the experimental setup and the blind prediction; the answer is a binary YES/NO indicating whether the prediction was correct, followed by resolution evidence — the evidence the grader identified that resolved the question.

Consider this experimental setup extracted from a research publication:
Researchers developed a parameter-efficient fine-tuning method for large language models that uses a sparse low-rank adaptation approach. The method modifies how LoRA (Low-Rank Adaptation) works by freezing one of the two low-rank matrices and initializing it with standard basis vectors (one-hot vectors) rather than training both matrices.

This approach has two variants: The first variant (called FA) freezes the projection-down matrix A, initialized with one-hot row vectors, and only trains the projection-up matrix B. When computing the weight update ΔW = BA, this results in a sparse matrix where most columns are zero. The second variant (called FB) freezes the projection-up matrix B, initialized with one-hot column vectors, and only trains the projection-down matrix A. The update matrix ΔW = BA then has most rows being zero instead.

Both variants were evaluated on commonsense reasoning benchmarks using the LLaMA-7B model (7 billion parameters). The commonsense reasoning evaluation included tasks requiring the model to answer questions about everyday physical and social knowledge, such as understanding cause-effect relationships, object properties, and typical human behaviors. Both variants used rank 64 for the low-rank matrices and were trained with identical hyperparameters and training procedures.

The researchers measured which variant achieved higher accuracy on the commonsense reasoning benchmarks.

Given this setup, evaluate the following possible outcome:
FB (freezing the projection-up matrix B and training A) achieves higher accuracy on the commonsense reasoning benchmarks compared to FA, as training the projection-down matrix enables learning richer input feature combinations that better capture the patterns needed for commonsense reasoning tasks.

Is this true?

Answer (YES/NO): NO